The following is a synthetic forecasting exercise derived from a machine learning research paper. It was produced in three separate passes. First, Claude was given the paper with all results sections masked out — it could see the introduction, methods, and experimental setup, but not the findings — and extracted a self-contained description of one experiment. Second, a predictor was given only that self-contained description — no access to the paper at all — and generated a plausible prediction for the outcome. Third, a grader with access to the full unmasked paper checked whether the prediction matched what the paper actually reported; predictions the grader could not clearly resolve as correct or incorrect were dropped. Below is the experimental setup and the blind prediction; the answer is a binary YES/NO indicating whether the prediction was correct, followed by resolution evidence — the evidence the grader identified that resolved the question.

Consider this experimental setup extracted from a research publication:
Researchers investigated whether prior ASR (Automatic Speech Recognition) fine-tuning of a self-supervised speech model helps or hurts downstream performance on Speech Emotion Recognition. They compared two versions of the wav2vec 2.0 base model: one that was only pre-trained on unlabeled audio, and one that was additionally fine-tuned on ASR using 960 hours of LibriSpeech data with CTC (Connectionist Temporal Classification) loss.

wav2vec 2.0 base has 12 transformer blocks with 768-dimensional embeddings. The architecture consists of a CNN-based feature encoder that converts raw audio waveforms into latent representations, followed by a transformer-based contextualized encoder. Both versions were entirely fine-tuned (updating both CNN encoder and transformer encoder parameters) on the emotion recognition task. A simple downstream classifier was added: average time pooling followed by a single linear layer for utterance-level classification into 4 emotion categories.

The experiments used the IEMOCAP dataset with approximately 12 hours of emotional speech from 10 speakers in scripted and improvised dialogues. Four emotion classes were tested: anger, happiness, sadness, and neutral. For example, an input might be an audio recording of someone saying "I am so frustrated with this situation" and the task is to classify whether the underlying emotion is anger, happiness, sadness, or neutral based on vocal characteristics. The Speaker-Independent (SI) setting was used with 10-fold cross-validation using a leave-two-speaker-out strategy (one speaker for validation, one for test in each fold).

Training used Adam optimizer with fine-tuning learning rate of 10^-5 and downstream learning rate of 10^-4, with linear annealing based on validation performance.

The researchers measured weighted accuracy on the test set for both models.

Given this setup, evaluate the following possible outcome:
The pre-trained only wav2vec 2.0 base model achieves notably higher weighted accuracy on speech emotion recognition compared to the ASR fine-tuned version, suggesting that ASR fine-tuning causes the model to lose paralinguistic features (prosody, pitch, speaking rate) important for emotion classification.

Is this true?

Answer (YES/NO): YES